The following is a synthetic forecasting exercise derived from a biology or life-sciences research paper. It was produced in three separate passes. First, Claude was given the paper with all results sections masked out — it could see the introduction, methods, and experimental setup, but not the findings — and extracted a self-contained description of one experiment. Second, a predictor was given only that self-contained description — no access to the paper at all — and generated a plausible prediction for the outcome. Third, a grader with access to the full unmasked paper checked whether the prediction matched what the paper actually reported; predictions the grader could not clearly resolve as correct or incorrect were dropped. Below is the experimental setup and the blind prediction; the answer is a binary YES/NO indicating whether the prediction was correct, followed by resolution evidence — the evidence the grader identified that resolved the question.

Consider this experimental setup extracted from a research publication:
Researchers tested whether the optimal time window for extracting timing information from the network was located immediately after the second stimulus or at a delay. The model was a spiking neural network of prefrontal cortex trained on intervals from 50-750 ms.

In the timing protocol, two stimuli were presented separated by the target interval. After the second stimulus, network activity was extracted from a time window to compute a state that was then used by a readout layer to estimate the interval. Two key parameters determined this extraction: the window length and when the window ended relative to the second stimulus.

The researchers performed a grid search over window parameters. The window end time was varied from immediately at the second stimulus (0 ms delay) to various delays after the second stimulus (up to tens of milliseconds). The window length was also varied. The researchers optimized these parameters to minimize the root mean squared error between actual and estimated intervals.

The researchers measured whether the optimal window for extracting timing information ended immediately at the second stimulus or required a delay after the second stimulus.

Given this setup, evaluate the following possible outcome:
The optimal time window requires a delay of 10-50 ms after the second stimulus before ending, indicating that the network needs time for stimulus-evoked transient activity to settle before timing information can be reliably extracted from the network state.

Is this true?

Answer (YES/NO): YES